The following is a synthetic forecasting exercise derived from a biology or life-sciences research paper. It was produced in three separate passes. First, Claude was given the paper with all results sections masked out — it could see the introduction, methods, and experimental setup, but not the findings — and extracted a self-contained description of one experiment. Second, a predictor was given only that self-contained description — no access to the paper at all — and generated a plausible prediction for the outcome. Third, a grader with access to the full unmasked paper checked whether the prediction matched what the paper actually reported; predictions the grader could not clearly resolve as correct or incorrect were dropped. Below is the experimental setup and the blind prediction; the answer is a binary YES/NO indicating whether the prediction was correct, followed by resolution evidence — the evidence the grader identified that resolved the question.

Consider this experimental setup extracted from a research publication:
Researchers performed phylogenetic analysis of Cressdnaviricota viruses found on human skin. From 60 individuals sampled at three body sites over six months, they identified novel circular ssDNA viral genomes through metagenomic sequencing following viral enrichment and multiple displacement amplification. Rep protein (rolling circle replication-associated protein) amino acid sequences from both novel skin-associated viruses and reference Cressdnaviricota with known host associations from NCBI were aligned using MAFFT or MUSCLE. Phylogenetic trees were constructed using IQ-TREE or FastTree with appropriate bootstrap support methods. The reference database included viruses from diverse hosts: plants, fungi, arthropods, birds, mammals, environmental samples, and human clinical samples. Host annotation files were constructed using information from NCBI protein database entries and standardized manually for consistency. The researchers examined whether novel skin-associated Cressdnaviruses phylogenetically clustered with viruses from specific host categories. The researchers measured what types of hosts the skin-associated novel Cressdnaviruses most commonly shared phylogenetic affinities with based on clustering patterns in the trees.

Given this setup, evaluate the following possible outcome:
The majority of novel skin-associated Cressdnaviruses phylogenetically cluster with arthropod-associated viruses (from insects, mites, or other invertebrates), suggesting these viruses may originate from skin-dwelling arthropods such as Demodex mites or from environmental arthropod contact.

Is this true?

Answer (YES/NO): NO